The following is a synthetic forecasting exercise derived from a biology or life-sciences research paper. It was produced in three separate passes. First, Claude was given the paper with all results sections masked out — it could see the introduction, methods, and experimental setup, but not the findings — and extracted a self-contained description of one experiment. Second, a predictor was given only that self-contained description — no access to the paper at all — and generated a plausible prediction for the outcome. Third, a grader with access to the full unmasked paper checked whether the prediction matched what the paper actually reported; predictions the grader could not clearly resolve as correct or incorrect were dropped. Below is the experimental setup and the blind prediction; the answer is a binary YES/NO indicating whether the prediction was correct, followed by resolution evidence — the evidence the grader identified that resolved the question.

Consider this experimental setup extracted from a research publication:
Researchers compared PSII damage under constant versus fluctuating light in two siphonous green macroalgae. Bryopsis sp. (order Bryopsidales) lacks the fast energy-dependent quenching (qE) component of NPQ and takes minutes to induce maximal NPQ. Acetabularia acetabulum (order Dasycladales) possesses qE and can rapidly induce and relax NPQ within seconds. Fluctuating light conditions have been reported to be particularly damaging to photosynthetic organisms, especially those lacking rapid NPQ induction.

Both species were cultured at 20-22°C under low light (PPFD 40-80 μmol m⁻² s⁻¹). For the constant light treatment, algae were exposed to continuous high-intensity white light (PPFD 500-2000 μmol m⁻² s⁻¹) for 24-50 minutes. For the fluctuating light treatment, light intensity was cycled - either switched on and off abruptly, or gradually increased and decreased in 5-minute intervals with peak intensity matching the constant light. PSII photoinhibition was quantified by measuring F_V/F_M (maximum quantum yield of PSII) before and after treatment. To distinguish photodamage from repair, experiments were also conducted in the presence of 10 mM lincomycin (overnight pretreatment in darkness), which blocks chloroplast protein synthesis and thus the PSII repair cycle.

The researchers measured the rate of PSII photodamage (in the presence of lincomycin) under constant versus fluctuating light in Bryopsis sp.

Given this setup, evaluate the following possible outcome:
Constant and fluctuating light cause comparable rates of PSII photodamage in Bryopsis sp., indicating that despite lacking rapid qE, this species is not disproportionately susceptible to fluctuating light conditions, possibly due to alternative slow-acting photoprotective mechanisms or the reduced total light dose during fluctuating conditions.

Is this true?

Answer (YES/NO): YES